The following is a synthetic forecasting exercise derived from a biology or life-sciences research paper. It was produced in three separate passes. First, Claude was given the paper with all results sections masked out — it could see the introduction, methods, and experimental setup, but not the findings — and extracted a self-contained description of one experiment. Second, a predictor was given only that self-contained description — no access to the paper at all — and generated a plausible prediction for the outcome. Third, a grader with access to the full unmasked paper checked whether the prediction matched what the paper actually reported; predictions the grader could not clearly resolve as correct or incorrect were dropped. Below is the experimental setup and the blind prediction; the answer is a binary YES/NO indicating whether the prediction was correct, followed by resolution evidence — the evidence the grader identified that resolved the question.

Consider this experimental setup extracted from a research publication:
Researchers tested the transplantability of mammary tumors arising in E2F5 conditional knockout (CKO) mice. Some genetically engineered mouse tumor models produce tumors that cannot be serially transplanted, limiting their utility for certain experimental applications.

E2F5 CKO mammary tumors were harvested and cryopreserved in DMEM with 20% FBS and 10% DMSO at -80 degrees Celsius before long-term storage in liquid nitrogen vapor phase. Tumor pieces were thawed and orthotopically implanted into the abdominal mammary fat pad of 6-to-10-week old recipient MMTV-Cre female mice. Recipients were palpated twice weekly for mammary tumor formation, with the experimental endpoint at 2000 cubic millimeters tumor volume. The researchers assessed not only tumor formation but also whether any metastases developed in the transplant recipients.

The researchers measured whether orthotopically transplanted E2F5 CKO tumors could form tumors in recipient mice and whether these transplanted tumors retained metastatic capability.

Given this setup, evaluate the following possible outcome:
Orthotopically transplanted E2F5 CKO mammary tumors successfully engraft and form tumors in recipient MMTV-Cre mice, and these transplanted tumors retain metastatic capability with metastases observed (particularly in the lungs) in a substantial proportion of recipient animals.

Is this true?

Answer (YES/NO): NO